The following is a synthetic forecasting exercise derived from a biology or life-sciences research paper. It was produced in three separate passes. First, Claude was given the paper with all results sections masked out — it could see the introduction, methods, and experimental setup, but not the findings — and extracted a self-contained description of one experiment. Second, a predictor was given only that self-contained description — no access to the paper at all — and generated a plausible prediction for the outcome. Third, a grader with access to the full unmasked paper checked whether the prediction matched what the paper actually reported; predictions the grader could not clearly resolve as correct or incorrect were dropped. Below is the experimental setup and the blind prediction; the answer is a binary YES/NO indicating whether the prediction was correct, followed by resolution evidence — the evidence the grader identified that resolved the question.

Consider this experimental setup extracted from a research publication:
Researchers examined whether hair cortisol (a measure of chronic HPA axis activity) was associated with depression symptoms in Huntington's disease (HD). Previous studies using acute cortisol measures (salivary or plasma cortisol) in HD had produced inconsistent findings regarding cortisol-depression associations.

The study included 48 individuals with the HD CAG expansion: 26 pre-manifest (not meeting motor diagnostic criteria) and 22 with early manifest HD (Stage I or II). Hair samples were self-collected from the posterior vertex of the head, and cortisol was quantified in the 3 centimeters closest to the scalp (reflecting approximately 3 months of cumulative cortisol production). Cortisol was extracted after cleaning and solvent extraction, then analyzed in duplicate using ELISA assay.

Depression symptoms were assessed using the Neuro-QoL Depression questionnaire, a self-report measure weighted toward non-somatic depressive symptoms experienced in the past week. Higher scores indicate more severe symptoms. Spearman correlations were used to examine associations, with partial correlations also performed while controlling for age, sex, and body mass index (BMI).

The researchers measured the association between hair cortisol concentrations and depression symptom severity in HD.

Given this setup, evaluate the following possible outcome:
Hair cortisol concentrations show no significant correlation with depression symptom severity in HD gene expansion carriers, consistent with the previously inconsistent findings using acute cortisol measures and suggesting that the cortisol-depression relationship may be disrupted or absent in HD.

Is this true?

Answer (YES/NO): YES